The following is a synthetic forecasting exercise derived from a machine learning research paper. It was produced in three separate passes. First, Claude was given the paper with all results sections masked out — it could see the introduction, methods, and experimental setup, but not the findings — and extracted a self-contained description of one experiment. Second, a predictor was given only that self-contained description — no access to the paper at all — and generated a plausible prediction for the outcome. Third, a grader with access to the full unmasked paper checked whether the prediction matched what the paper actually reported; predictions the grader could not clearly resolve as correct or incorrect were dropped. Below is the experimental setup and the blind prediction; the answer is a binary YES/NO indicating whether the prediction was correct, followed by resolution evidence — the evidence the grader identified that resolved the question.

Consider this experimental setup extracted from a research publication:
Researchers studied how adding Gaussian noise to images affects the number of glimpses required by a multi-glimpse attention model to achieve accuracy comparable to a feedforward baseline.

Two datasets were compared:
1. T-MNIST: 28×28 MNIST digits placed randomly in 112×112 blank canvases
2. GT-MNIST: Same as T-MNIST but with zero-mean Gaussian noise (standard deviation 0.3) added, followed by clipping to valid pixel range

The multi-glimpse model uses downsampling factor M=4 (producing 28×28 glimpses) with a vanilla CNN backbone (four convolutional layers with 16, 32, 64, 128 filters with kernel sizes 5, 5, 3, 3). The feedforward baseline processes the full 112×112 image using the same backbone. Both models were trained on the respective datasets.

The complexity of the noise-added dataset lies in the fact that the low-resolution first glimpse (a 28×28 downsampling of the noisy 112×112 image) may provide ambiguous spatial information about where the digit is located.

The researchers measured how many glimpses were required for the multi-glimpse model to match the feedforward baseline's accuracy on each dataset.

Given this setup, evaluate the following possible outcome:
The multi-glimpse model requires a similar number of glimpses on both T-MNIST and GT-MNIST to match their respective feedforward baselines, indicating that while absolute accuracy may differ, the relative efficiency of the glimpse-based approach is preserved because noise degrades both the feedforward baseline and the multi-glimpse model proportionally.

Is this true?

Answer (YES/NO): NO